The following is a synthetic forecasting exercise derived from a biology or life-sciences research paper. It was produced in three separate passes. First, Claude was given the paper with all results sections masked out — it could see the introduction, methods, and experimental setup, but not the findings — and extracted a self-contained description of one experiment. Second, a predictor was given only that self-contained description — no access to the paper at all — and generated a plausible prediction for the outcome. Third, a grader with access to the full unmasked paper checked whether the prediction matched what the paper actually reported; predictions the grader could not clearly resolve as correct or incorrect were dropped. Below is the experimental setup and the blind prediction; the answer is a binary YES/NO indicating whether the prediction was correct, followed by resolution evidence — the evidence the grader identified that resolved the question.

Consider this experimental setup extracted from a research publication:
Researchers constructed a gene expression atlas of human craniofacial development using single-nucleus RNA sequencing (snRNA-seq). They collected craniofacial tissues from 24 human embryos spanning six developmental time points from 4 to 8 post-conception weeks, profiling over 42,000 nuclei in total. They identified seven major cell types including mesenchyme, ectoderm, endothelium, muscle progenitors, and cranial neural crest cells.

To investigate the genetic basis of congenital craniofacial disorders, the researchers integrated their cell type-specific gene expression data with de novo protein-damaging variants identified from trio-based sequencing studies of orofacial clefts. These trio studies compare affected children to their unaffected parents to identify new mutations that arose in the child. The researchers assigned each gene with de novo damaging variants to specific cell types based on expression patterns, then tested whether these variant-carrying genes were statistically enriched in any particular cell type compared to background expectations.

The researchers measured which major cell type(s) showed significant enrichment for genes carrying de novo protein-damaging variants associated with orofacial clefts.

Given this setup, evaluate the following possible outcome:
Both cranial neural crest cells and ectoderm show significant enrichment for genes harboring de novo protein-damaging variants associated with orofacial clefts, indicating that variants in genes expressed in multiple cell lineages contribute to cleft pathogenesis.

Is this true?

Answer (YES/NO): NO